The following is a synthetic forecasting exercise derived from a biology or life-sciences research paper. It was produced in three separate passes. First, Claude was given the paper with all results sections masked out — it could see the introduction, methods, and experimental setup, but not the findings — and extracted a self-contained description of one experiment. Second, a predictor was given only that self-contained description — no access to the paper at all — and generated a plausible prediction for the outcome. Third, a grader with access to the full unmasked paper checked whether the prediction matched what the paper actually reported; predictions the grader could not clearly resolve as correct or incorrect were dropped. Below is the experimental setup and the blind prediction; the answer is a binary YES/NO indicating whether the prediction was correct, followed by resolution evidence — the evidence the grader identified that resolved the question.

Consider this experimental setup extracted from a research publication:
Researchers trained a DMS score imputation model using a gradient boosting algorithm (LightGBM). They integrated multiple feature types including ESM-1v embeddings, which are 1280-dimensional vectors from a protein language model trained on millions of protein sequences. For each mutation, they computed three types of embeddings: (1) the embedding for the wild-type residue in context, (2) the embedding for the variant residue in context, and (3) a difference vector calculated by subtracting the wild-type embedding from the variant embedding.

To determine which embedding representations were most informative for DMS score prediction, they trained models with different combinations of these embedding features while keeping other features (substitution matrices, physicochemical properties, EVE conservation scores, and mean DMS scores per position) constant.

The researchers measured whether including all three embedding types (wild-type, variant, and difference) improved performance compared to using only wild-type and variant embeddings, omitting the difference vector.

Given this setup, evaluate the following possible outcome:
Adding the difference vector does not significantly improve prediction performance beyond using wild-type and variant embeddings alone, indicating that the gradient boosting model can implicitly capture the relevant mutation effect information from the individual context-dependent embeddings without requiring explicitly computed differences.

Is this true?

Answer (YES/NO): YES